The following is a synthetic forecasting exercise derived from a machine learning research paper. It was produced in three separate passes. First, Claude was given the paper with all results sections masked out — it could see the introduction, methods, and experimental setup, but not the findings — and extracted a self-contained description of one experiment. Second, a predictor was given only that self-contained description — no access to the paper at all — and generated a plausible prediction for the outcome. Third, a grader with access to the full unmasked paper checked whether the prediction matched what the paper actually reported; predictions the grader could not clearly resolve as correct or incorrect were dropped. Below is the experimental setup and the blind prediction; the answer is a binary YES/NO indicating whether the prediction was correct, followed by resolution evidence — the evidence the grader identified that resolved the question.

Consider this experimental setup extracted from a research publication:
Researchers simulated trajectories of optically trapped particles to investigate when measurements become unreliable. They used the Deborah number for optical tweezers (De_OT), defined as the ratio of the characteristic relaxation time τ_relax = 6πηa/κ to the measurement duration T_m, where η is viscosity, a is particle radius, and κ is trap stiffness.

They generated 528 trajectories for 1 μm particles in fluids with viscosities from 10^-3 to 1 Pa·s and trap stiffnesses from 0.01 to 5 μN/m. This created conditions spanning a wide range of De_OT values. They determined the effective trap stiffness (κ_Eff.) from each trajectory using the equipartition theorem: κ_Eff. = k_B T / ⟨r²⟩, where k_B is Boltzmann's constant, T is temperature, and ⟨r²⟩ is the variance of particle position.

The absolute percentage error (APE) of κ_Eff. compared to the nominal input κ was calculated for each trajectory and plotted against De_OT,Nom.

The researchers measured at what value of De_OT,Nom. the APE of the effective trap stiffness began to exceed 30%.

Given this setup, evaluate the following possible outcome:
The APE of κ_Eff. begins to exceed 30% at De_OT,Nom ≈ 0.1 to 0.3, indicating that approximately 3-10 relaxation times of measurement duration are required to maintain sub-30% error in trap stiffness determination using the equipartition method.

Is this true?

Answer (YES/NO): NO